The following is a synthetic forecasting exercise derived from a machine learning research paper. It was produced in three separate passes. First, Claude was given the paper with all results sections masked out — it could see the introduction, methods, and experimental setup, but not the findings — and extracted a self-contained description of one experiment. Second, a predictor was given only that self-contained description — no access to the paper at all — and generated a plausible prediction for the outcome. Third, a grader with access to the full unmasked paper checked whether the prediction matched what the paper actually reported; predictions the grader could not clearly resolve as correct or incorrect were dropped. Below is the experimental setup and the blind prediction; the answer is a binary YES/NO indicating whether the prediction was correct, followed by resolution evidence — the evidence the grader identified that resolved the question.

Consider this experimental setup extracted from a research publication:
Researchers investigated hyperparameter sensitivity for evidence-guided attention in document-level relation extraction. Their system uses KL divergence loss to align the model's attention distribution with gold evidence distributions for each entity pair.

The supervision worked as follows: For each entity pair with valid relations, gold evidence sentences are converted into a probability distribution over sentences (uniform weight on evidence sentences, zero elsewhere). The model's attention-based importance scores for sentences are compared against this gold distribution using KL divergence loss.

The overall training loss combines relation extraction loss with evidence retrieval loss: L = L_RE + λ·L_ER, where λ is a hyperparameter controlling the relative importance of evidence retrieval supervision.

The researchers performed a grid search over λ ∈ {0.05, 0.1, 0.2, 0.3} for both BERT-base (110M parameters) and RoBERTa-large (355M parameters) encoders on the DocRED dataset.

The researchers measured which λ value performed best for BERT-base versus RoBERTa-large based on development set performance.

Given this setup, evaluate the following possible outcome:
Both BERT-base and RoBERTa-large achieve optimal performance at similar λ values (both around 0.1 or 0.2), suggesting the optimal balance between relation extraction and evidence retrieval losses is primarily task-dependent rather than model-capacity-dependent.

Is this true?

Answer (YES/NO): NO